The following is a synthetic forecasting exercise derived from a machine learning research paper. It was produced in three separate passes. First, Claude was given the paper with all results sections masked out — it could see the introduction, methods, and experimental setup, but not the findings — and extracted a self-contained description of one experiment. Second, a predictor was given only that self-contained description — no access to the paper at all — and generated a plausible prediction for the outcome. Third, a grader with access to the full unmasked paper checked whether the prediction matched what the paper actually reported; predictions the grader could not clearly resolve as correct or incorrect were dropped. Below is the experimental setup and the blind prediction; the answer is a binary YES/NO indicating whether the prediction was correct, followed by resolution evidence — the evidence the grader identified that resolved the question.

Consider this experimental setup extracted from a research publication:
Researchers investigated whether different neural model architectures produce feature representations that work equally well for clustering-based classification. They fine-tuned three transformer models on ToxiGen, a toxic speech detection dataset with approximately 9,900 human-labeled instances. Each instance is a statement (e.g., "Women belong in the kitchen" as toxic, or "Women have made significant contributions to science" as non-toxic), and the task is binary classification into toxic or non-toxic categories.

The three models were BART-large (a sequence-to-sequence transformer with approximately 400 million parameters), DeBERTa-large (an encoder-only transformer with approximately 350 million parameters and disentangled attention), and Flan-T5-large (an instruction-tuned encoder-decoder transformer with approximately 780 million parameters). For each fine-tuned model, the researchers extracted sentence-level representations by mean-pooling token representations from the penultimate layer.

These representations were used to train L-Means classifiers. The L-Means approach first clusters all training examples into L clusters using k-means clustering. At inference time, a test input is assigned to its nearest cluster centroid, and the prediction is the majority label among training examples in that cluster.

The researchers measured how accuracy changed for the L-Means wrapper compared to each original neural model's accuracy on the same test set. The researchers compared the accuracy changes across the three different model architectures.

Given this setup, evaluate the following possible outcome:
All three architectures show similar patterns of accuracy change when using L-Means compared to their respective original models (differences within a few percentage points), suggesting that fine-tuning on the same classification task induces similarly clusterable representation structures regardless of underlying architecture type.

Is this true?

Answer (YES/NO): YES